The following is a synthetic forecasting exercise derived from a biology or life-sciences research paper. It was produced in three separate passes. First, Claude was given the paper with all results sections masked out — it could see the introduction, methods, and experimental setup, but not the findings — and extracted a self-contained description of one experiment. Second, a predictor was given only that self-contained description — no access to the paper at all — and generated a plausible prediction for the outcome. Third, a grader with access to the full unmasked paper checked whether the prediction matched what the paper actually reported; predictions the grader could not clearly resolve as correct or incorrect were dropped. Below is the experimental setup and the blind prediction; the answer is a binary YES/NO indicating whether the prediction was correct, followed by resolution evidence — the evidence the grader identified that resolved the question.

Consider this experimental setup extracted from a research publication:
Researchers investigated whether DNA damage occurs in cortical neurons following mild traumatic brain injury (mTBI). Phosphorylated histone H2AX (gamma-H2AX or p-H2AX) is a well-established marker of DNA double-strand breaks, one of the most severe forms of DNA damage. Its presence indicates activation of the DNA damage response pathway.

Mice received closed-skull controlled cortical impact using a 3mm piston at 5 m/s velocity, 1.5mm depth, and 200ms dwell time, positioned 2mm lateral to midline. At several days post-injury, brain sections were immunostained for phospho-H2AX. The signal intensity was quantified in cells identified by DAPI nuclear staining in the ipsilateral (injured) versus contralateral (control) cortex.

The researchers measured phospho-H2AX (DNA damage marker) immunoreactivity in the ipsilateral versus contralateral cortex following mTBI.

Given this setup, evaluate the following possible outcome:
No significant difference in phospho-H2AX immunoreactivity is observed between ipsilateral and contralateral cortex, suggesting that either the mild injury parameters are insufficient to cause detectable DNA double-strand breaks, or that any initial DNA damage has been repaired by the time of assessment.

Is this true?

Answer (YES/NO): NO